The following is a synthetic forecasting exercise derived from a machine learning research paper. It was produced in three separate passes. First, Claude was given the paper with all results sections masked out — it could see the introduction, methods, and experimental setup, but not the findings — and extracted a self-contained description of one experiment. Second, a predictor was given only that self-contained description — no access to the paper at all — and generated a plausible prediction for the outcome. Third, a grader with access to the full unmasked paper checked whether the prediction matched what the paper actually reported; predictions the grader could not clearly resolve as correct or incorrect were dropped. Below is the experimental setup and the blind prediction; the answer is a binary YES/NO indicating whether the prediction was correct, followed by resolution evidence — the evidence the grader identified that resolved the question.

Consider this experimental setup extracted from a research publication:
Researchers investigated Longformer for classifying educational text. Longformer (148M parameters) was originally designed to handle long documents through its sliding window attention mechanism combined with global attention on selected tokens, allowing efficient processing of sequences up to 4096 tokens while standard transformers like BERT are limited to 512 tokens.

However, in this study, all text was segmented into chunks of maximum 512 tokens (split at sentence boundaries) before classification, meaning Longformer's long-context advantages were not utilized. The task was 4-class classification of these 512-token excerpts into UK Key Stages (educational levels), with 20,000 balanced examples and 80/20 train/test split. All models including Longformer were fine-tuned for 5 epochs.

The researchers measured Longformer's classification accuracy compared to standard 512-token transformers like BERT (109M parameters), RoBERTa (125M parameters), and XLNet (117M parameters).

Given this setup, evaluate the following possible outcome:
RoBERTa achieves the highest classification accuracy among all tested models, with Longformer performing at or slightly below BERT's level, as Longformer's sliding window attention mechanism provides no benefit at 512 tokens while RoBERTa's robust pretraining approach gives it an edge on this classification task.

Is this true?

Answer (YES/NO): NO